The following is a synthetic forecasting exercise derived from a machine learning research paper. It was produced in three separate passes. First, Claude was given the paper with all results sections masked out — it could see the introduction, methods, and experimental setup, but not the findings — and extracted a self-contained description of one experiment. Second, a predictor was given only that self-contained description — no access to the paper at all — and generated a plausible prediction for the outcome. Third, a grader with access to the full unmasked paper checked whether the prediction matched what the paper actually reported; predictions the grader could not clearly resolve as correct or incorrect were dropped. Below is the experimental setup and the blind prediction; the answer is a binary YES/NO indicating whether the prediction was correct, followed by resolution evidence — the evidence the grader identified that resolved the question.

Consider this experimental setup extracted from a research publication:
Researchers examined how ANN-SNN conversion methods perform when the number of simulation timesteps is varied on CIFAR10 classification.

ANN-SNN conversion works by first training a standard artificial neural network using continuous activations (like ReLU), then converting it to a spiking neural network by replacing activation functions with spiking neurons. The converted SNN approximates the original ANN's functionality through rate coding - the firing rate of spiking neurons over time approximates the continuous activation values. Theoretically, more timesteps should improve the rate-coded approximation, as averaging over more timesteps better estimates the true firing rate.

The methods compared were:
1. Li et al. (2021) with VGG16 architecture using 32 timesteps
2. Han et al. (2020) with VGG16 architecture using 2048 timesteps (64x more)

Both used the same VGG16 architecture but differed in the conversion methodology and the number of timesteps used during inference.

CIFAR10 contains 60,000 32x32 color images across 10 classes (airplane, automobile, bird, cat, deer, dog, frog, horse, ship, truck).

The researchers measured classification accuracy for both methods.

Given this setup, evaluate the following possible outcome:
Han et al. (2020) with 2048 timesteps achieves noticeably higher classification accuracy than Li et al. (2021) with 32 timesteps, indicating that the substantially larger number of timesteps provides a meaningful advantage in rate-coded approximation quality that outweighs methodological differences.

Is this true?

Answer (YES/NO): NO